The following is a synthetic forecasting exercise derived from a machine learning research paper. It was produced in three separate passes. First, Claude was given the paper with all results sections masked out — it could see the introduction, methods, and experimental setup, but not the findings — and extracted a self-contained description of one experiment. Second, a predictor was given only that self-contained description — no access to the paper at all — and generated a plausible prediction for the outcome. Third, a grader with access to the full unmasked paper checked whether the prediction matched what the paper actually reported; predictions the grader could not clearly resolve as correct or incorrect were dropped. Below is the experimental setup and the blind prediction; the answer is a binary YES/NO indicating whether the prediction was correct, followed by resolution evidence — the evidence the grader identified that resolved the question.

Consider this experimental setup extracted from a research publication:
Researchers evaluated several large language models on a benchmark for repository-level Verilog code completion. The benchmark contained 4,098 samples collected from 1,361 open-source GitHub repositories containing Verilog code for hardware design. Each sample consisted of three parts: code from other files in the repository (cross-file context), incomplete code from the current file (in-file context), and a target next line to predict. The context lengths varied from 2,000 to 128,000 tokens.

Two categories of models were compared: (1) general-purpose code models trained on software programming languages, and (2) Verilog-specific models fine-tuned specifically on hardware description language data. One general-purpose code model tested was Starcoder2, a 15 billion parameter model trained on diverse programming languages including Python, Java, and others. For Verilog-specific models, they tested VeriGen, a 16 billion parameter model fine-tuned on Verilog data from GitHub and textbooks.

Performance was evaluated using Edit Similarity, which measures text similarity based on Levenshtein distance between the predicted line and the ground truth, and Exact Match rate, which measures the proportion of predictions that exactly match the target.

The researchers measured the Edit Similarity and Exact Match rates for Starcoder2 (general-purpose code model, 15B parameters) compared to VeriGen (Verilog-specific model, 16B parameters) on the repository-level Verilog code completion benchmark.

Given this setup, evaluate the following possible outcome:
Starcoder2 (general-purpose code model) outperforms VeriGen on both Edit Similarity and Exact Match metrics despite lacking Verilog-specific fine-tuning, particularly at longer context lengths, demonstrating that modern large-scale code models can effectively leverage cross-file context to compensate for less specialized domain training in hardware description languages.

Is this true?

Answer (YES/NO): NO